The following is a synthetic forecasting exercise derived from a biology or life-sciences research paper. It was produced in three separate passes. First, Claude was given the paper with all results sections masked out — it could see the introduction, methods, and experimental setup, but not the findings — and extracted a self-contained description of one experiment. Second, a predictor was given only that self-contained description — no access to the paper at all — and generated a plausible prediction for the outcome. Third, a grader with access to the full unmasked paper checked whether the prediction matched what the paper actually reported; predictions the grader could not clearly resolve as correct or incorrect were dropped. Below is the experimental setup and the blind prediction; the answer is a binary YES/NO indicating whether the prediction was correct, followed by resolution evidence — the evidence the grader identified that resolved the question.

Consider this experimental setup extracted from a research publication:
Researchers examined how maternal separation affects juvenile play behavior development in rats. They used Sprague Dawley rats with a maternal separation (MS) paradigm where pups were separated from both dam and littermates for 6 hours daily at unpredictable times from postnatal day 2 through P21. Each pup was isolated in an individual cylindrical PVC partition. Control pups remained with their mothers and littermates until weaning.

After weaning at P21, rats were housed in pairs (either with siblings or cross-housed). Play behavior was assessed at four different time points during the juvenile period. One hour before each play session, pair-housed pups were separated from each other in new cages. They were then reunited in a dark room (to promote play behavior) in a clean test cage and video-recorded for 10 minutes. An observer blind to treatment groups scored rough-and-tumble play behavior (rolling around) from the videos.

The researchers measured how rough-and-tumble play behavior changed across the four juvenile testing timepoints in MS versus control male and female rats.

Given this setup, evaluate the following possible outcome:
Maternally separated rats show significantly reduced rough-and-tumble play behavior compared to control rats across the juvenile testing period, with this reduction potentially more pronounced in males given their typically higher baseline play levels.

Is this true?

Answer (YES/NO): NO